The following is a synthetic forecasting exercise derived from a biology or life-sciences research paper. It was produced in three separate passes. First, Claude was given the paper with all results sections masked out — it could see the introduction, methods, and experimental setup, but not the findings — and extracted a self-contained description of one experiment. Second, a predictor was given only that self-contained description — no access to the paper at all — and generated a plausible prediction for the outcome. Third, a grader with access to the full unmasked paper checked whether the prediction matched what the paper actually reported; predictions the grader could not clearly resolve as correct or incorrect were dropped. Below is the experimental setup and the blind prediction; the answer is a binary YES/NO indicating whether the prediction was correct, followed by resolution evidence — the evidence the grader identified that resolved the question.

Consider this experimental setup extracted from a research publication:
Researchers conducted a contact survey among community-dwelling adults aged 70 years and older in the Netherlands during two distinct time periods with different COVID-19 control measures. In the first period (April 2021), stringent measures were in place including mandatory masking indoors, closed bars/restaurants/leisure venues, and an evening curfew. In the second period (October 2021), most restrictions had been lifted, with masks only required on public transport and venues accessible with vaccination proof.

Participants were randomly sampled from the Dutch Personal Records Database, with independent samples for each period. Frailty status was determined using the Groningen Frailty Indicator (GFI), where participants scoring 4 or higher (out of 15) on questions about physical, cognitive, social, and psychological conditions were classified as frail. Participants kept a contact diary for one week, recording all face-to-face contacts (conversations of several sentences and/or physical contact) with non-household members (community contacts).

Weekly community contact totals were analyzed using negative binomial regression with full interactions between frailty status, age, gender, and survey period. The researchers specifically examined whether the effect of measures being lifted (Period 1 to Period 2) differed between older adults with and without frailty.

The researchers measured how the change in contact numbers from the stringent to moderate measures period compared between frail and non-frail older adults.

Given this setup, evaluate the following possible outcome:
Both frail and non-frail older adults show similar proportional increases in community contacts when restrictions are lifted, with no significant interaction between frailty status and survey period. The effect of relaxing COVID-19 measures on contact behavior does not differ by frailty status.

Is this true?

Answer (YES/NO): NO